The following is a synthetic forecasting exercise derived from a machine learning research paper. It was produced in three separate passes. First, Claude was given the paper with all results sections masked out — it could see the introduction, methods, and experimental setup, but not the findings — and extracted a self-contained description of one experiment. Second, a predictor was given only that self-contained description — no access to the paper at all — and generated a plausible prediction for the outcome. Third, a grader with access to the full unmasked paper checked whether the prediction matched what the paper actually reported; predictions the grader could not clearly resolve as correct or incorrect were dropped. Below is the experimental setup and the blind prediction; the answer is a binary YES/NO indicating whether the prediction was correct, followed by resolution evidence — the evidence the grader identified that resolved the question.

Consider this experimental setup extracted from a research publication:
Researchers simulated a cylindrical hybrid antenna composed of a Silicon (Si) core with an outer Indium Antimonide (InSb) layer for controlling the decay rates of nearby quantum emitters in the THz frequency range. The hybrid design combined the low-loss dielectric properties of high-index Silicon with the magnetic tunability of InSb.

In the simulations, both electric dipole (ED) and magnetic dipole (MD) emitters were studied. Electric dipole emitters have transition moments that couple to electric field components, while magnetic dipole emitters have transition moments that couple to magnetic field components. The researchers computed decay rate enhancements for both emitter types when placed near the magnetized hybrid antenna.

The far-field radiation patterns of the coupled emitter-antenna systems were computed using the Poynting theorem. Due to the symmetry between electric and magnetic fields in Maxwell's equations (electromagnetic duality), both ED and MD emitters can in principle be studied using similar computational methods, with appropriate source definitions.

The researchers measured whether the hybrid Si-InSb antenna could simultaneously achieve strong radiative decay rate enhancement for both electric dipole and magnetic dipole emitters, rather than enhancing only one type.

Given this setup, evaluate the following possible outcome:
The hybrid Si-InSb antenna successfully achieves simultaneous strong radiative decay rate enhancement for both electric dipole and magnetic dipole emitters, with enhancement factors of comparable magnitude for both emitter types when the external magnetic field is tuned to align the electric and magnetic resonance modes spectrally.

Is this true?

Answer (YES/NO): NO